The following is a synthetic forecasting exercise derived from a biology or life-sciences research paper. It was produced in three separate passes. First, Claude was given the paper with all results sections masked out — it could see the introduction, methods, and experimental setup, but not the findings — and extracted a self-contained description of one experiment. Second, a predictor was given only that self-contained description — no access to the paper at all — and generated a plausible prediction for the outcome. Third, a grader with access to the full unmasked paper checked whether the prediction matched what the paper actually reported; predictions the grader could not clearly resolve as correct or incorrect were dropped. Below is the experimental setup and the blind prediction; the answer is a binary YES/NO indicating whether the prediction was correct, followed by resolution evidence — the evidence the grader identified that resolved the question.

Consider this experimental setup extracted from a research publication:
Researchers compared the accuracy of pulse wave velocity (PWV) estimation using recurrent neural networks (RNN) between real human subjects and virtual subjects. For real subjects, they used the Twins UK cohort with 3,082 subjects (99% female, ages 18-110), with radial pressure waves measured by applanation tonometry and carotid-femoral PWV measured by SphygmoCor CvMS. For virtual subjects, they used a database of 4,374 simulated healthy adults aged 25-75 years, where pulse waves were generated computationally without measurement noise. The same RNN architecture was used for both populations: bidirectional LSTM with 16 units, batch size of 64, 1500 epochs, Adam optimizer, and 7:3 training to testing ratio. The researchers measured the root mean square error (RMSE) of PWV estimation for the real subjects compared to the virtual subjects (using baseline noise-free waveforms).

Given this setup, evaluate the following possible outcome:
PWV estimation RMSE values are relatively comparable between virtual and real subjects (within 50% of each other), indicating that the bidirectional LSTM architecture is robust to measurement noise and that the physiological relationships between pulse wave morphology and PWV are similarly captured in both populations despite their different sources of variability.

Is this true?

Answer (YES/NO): NO